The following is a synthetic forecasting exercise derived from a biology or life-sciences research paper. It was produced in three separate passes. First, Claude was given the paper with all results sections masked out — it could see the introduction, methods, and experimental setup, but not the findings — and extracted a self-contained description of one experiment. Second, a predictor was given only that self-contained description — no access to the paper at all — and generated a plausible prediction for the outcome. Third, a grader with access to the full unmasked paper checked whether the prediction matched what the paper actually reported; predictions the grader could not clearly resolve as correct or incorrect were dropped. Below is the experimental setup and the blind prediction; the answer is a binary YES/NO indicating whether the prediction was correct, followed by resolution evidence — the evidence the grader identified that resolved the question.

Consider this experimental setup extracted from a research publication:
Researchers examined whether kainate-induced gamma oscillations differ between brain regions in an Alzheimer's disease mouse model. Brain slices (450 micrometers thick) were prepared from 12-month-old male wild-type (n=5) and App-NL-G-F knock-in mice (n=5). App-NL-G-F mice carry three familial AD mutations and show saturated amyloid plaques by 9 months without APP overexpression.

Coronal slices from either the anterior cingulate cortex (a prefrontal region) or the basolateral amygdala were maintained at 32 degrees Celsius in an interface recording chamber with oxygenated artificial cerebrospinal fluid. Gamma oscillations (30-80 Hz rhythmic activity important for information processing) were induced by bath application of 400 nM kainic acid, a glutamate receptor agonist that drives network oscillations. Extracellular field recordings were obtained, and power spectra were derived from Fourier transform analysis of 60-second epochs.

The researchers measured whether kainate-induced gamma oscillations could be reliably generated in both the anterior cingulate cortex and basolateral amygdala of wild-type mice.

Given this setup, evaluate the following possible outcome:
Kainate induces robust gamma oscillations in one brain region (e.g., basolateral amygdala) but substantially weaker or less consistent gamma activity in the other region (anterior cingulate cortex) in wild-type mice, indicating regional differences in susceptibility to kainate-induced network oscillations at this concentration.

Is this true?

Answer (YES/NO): NO